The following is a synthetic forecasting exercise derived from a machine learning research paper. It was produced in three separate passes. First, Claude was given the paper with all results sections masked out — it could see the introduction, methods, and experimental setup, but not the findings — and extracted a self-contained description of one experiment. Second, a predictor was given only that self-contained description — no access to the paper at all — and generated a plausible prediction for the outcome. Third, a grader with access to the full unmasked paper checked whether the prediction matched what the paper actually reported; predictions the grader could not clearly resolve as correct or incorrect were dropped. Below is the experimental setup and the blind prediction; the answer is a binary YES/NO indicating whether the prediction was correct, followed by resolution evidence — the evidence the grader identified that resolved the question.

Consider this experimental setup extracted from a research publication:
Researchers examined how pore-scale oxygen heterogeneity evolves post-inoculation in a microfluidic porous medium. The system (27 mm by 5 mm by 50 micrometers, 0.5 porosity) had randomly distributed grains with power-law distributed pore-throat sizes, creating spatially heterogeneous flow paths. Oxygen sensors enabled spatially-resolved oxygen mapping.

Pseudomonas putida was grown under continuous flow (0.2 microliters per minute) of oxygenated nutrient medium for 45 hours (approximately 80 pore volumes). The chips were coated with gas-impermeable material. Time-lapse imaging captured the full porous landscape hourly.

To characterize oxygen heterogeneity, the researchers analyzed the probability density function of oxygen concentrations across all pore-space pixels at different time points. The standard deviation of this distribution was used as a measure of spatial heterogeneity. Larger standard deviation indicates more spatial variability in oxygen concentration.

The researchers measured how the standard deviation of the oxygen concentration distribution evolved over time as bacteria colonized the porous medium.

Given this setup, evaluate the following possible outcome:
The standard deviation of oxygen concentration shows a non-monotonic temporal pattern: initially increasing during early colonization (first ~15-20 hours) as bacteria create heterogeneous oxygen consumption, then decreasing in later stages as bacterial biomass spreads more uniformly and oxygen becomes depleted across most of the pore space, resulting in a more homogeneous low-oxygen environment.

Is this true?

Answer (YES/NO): NO